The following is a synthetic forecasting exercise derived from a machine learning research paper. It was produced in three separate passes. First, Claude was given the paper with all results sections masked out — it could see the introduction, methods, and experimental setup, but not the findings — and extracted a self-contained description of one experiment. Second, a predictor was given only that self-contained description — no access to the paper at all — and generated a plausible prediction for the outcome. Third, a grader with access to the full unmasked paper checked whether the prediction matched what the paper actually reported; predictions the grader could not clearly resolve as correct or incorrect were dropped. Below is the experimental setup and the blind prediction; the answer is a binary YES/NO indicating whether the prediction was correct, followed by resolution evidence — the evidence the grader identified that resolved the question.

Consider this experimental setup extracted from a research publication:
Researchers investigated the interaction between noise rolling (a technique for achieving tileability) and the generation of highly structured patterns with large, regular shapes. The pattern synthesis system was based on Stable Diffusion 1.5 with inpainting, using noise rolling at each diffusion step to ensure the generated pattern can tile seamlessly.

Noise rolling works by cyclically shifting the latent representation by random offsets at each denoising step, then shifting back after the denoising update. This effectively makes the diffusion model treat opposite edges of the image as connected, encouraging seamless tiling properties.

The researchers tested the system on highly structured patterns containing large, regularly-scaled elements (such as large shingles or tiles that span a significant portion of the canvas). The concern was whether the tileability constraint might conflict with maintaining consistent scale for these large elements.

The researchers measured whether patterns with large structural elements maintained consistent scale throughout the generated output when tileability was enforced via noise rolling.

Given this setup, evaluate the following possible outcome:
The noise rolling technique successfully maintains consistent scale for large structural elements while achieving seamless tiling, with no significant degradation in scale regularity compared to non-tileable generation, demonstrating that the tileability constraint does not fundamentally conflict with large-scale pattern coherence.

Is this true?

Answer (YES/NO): NO